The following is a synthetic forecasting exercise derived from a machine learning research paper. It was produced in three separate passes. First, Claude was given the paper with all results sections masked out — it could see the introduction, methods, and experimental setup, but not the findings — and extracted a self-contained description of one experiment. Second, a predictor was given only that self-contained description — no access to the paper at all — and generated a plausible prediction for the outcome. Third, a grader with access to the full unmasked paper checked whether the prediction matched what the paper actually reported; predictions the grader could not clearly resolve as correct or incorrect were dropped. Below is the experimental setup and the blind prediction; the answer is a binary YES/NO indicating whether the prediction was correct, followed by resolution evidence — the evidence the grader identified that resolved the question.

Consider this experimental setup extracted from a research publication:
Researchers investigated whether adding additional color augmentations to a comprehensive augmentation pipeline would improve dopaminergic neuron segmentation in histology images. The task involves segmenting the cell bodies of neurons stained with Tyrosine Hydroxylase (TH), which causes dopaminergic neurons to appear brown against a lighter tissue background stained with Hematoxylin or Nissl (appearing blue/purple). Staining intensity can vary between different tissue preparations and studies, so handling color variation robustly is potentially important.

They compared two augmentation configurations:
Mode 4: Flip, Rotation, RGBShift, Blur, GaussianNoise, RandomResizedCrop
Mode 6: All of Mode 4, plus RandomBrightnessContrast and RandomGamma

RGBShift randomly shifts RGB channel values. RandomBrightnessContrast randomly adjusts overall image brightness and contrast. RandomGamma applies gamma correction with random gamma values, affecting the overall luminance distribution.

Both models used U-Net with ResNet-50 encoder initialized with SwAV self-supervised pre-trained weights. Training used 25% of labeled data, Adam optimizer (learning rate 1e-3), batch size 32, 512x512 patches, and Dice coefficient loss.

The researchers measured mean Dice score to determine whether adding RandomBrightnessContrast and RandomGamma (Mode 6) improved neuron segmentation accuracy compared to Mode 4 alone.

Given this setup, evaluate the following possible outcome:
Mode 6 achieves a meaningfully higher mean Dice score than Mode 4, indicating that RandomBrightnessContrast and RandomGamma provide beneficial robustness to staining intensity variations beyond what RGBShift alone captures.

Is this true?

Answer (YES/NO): NO